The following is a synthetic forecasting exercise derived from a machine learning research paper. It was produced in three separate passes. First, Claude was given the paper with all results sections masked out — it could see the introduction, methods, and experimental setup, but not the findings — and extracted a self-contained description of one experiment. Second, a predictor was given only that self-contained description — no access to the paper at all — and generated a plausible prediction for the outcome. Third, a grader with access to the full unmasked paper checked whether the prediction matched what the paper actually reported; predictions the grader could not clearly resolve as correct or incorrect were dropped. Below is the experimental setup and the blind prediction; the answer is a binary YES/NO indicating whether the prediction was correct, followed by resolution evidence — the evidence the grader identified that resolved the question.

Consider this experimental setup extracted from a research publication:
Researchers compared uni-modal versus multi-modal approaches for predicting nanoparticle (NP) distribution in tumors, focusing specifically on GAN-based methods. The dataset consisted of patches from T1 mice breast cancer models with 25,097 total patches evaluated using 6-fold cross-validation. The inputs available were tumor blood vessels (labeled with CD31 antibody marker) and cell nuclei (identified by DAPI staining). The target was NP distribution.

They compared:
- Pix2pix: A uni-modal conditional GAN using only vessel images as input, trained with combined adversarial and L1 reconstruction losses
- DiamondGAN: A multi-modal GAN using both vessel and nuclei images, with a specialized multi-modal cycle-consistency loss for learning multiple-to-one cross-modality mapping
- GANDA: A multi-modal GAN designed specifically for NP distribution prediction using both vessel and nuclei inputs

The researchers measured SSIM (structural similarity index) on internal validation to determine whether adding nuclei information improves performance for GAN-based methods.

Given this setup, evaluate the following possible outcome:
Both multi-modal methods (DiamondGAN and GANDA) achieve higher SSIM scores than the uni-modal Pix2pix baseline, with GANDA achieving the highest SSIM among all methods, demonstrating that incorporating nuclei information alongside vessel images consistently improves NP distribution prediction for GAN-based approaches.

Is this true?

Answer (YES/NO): NO